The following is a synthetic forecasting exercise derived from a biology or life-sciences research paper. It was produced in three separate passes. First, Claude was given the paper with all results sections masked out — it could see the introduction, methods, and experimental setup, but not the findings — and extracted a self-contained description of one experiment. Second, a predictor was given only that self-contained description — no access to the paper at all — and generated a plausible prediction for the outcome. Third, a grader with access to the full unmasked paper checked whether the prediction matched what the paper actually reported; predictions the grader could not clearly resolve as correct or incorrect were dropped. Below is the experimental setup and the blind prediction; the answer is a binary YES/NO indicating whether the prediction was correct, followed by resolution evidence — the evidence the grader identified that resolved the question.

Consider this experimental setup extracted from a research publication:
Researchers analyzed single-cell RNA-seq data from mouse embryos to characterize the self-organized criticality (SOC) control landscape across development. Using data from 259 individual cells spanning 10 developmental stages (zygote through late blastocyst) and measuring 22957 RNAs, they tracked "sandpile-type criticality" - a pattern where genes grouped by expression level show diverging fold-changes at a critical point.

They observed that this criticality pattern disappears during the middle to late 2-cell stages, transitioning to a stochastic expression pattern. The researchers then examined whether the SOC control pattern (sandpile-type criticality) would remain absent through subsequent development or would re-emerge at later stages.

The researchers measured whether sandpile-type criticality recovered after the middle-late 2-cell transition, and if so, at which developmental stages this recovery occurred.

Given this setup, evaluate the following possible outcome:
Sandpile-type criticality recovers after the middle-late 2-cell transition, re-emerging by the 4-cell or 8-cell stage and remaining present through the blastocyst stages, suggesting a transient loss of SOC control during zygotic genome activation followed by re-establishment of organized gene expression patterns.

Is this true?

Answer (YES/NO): YES